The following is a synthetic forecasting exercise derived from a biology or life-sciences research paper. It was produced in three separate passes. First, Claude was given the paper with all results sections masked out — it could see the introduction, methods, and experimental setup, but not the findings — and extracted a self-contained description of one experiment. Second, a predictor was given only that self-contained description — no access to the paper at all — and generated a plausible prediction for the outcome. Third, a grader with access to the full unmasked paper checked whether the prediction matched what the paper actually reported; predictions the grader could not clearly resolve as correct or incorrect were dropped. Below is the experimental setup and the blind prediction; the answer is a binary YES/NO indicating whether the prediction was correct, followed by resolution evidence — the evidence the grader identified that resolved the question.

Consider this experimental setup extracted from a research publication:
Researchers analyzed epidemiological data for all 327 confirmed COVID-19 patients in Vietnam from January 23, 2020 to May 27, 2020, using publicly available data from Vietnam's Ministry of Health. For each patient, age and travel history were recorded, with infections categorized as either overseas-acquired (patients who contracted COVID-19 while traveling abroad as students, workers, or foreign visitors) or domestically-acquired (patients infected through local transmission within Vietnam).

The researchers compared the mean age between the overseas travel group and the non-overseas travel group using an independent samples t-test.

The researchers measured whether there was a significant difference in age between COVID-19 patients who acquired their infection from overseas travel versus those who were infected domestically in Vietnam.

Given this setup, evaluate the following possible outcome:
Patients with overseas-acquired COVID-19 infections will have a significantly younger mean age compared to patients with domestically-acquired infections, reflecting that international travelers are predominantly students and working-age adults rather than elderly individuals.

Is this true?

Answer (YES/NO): YES